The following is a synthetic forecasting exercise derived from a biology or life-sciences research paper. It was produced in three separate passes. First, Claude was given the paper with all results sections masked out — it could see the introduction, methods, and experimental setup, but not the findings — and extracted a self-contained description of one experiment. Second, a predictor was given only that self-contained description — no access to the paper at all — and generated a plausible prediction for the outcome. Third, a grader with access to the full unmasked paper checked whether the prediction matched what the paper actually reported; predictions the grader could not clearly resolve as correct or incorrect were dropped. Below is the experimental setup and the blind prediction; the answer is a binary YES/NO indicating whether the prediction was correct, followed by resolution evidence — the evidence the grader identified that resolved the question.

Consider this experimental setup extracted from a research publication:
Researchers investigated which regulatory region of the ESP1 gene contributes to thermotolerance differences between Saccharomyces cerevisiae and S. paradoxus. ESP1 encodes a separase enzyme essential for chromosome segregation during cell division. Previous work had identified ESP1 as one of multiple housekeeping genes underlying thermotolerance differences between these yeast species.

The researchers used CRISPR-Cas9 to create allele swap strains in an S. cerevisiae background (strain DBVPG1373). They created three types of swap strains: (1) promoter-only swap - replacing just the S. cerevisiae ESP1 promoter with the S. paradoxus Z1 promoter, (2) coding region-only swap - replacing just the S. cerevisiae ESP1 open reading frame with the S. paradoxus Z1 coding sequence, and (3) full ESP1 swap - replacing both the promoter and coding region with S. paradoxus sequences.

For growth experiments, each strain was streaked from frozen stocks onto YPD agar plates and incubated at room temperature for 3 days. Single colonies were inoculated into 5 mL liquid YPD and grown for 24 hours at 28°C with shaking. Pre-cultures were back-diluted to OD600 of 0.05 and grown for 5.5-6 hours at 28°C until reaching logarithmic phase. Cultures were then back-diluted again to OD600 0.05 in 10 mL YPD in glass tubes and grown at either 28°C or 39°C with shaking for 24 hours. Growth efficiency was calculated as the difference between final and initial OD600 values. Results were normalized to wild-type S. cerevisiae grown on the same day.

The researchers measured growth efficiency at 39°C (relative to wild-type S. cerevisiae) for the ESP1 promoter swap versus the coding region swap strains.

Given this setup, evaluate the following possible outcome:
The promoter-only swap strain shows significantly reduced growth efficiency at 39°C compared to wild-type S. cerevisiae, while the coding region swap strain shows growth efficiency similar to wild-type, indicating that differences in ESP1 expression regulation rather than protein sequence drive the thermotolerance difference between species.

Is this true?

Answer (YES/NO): NO